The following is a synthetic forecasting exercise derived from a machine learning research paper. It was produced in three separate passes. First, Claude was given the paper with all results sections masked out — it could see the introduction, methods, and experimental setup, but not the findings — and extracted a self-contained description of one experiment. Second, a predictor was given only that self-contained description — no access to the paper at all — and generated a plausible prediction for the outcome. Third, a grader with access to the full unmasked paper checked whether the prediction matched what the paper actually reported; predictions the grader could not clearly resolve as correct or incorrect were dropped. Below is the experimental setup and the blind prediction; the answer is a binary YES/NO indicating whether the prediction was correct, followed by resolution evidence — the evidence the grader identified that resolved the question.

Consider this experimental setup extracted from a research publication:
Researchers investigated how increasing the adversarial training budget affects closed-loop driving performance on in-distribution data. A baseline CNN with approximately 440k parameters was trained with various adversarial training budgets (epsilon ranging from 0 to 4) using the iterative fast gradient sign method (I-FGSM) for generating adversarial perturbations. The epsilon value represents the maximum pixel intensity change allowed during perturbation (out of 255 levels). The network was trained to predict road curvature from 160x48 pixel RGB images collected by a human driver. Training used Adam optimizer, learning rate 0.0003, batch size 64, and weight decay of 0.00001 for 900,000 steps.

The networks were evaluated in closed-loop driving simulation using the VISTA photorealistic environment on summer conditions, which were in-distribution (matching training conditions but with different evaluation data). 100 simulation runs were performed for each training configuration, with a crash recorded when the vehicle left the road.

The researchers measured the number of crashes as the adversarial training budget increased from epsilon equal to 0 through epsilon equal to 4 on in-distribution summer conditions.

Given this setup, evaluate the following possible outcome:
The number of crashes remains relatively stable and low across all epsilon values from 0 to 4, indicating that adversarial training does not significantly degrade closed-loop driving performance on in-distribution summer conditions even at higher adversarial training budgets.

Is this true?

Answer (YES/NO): YES